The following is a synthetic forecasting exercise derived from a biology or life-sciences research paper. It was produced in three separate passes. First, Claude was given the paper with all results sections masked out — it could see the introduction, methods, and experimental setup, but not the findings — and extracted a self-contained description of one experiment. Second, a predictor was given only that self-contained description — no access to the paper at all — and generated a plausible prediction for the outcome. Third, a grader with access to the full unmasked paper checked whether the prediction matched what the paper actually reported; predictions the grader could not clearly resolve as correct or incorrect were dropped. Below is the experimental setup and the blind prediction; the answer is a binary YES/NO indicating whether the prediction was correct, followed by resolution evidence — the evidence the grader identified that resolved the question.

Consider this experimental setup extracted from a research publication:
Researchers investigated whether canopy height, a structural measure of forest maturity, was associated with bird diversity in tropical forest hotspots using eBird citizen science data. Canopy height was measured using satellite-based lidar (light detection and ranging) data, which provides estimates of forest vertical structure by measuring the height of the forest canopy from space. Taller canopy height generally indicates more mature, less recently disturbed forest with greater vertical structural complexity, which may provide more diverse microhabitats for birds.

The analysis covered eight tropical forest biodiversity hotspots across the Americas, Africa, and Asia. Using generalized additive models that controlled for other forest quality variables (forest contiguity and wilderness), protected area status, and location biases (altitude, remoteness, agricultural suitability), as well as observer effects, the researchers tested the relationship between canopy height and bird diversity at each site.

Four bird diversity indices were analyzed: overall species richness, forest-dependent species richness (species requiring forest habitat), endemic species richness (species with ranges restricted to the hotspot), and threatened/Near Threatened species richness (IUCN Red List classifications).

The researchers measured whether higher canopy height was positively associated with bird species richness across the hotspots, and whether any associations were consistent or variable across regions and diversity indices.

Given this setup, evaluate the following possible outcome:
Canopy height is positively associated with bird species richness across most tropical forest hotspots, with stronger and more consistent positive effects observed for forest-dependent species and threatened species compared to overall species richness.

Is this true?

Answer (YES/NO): NO